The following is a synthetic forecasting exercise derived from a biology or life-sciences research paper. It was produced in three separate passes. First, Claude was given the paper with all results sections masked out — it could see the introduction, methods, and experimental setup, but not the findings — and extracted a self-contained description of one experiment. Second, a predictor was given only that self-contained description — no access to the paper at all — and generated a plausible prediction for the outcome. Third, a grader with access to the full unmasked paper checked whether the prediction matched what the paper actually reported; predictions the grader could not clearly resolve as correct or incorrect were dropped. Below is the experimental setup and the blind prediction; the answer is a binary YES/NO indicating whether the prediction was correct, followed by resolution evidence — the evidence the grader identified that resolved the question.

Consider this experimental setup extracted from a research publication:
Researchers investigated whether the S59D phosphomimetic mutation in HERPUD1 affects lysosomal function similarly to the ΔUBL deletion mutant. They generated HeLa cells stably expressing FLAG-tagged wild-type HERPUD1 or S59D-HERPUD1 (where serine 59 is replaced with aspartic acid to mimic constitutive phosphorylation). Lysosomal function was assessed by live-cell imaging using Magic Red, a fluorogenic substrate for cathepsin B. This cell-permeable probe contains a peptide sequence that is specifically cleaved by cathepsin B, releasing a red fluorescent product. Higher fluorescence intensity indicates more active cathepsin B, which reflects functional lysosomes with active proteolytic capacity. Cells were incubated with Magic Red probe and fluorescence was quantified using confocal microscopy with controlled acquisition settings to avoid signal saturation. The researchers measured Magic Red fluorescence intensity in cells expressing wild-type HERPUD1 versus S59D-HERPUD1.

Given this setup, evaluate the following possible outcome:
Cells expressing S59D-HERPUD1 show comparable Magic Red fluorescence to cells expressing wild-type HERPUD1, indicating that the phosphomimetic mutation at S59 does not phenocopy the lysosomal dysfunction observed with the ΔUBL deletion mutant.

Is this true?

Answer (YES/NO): NO